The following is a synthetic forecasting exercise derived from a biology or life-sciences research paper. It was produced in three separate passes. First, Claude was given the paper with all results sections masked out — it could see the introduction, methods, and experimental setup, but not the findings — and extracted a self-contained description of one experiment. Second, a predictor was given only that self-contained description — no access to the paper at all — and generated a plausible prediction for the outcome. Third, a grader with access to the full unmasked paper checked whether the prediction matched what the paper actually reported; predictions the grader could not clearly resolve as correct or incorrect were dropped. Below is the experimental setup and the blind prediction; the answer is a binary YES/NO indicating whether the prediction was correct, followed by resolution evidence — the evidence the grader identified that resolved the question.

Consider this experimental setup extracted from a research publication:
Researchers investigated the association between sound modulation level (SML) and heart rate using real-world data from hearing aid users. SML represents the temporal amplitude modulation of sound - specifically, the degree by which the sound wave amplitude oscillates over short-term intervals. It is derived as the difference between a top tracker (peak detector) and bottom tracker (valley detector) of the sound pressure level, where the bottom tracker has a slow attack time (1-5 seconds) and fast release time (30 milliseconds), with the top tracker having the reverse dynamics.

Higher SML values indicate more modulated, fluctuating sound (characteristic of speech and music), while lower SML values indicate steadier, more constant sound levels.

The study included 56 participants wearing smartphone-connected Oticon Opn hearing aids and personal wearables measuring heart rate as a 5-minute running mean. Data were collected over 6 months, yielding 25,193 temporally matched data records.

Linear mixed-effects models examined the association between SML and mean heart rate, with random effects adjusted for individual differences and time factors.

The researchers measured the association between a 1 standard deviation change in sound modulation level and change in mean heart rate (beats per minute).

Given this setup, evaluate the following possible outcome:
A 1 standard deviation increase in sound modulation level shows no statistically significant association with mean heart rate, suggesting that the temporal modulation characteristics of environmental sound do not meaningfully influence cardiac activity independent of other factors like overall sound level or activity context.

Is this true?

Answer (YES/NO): NO